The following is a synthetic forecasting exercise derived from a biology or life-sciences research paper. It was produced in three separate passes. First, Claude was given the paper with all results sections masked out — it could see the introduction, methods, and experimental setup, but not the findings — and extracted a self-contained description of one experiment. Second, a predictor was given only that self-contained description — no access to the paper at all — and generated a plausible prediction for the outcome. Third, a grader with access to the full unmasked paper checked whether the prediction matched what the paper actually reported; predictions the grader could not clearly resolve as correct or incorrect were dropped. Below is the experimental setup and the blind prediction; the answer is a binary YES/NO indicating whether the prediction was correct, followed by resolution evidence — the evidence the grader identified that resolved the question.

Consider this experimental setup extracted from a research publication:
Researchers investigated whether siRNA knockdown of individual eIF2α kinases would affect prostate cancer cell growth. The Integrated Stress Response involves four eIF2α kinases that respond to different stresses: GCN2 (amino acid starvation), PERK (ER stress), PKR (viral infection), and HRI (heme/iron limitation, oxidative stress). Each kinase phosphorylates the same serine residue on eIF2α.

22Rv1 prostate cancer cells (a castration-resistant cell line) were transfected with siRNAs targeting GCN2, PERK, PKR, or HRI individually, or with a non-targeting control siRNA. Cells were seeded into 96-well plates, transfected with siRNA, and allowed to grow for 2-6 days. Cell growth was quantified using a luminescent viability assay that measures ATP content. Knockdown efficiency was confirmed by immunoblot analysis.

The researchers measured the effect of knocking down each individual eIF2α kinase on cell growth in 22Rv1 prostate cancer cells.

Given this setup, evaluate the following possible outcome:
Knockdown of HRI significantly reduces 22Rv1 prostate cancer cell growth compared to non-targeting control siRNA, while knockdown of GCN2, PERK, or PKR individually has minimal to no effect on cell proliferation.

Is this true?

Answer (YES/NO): NO